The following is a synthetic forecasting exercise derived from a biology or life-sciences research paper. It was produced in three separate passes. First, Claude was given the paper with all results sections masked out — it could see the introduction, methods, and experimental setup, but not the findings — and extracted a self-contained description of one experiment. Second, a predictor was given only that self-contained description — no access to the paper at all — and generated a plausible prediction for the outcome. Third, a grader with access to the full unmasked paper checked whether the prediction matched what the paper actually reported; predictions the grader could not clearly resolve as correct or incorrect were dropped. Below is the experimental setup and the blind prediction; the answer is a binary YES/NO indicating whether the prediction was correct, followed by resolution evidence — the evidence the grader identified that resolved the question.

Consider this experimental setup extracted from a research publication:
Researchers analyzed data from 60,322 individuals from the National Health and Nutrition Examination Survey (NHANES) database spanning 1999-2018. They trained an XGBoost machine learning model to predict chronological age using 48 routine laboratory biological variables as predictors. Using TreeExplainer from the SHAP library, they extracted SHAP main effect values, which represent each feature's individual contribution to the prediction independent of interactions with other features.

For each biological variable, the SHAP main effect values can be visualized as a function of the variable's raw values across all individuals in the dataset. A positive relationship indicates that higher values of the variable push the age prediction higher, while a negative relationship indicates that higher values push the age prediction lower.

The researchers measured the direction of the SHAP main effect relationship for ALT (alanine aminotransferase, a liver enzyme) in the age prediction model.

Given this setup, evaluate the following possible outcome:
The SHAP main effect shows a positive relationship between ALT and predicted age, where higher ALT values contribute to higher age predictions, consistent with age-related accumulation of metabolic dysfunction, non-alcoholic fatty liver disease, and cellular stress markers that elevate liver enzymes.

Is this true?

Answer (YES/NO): NO